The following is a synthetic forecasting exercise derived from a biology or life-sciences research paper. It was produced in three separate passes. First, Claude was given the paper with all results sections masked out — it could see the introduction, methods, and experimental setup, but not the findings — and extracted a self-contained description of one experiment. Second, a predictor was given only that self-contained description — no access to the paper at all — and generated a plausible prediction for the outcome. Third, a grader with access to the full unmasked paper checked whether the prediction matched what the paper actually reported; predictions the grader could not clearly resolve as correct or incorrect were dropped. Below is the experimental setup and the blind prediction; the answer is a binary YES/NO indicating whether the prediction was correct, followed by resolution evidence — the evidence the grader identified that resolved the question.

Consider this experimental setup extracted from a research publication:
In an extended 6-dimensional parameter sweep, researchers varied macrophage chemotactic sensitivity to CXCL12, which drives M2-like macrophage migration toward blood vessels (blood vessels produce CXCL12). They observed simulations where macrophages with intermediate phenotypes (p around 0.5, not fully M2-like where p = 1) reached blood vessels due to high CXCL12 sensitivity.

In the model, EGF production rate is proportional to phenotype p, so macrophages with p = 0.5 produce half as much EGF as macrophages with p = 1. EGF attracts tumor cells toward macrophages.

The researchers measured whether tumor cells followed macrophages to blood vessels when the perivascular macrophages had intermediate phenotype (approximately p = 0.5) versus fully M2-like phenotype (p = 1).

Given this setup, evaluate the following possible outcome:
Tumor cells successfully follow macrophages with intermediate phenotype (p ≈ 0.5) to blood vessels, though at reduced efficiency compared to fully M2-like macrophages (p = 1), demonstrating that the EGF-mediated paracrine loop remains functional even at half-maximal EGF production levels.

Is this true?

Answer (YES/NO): NO